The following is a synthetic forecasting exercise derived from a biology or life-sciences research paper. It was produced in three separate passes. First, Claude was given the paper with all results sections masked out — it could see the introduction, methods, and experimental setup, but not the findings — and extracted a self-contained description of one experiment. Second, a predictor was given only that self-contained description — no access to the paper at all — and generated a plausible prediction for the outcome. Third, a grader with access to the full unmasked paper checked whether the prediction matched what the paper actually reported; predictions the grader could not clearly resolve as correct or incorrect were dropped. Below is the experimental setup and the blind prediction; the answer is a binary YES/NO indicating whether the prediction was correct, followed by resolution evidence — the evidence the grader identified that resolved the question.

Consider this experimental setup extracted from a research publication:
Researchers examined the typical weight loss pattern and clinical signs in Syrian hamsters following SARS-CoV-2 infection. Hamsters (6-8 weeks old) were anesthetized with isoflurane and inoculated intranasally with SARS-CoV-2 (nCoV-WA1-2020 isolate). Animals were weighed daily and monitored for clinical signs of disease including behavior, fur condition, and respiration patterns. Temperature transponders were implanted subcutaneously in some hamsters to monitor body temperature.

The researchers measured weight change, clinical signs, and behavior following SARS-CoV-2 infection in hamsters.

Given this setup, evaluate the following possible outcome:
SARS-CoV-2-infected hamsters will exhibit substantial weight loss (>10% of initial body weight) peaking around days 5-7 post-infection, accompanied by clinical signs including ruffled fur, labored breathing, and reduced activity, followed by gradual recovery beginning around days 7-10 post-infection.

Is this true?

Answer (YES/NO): NO